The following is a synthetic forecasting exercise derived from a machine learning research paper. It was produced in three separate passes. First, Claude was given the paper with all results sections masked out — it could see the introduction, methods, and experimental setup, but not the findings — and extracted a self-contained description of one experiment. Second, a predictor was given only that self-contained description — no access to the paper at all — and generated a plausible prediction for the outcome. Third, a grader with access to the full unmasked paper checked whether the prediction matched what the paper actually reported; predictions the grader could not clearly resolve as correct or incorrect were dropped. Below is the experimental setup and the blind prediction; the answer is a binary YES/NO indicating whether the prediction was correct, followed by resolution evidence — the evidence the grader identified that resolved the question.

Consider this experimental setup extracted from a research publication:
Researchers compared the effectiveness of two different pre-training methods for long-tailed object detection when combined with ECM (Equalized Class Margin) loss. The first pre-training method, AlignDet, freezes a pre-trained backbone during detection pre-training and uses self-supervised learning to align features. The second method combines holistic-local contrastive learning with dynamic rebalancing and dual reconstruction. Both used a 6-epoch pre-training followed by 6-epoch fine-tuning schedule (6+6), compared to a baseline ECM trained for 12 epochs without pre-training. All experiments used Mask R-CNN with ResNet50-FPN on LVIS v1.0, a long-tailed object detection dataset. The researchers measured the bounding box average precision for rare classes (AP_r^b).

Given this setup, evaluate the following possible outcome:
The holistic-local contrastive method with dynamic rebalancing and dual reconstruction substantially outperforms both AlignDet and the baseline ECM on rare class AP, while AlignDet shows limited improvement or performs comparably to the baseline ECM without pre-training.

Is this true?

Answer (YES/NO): YES